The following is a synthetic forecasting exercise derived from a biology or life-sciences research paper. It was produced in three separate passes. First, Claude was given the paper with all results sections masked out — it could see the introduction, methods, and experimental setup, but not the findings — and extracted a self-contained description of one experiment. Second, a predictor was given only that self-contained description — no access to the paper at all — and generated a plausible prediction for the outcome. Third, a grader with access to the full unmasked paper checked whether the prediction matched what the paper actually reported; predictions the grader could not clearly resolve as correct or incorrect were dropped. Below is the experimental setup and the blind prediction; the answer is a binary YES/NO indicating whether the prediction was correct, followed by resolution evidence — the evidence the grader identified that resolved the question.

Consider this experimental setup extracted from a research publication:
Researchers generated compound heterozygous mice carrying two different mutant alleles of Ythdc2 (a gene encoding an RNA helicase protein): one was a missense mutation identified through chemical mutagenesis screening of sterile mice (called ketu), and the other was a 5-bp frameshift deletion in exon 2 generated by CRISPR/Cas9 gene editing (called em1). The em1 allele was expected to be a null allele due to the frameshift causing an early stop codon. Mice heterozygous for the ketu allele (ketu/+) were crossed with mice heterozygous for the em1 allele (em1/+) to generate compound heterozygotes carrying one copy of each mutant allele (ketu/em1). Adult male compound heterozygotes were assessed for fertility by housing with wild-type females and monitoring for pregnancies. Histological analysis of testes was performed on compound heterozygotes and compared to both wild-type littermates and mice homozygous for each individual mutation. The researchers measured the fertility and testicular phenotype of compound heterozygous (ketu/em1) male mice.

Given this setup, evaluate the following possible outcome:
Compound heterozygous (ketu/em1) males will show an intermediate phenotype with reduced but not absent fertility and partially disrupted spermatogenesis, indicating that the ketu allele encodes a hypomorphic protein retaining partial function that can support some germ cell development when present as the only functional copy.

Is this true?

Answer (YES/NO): NO